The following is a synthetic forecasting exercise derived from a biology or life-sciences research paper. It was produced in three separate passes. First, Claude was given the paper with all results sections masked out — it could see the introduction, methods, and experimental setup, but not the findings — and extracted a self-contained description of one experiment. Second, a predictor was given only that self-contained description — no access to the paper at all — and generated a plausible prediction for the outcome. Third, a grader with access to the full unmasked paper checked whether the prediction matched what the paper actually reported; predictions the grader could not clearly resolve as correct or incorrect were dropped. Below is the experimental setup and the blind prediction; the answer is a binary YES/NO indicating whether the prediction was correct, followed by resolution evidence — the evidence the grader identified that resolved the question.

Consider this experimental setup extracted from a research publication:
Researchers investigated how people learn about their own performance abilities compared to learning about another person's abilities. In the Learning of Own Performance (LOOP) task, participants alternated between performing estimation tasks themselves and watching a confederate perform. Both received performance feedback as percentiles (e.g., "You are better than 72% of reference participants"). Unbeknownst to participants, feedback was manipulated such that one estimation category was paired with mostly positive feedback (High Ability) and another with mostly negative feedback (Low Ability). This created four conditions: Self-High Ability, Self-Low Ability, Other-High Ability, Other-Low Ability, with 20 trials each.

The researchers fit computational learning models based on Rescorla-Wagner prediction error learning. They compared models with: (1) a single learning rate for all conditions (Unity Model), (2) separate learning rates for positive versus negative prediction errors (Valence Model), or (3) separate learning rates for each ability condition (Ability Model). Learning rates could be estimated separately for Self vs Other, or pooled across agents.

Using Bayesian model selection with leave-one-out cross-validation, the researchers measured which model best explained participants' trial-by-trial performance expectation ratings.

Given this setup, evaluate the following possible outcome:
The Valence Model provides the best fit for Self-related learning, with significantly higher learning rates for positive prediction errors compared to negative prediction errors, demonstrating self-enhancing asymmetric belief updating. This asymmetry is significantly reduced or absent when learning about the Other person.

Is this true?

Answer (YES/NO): NO